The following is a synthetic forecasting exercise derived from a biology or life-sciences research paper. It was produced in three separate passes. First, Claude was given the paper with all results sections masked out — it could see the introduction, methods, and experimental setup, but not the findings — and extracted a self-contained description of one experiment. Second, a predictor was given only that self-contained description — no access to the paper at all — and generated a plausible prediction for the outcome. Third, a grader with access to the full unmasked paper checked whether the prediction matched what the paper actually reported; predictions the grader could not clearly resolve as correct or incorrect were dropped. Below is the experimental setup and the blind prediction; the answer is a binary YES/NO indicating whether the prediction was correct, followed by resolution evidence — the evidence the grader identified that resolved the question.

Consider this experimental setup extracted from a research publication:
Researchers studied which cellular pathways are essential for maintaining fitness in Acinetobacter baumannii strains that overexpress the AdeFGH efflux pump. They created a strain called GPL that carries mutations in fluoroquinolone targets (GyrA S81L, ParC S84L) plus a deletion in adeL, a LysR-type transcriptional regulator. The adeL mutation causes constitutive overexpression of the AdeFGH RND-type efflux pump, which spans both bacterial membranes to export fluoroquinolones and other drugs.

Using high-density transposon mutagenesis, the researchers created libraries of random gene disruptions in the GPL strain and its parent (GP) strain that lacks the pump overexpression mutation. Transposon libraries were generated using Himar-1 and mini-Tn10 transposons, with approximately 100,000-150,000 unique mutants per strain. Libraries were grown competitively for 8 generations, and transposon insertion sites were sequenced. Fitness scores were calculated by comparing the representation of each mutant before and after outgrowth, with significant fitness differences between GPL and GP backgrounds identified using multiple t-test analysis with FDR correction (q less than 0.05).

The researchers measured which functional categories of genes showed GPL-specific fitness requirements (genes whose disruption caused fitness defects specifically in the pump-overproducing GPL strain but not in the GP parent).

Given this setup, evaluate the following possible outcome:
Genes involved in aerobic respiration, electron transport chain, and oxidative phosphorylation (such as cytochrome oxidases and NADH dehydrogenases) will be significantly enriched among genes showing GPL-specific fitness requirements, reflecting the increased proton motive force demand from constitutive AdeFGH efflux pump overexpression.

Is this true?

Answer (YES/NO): NO